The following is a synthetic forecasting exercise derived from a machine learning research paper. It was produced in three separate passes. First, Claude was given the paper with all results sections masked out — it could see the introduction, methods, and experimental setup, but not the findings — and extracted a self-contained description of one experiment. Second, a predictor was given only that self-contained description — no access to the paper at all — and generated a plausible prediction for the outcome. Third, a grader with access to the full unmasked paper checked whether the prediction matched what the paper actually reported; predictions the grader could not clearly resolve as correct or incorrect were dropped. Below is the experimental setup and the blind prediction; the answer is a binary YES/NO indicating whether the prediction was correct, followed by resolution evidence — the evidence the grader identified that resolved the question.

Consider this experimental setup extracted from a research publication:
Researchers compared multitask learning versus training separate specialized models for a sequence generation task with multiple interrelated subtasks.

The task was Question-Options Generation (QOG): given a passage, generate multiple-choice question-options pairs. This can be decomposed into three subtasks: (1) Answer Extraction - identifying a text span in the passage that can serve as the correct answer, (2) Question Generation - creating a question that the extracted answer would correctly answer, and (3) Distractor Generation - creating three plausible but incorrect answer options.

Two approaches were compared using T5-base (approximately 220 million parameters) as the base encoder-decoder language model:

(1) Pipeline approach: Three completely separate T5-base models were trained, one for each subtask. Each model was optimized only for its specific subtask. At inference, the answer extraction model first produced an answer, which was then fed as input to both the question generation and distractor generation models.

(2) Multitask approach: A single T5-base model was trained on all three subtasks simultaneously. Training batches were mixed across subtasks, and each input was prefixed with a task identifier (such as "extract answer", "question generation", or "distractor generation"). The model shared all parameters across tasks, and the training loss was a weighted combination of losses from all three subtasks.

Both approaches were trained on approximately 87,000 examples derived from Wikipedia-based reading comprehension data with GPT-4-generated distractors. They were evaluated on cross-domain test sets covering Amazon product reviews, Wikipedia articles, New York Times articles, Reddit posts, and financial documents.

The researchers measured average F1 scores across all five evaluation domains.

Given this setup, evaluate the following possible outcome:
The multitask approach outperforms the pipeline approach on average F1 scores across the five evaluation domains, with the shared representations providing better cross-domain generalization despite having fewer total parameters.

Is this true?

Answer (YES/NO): YES